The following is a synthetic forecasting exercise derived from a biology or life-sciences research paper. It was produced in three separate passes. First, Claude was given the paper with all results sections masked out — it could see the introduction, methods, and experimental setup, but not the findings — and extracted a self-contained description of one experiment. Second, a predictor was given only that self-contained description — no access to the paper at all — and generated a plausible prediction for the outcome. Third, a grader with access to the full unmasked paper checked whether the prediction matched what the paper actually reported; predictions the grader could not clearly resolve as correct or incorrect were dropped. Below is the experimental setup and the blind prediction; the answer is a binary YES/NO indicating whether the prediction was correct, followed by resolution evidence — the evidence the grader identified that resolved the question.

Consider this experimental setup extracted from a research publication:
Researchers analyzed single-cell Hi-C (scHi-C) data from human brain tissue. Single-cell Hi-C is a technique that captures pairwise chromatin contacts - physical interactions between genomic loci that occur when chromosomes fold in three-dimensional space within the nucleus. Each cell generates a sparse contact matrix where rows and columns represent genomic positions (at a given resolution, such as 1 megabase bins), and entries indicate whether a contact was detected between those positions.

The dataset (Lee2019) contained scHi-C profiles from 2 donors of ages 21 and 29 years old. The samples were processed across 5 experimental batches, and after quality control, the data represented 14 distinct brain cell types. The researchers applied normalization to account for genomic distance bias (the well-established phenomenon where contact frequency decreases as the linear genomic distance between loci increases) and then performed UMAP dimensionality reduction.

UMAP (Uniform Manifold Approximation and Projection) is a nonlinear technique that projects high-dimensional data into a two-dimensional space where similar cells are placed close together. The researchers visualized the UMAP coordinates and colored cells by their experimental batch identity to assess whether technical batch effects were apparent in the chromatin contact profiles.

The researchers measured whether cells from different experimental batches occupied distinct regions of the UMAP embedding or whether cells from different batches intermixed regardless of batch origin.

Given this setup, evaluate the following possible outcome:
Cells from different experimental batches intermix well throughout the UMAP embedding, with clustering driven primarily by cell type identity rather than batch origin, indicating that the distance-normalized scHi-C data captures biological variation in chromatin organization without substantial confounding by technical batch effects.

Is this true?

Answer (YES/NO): NO